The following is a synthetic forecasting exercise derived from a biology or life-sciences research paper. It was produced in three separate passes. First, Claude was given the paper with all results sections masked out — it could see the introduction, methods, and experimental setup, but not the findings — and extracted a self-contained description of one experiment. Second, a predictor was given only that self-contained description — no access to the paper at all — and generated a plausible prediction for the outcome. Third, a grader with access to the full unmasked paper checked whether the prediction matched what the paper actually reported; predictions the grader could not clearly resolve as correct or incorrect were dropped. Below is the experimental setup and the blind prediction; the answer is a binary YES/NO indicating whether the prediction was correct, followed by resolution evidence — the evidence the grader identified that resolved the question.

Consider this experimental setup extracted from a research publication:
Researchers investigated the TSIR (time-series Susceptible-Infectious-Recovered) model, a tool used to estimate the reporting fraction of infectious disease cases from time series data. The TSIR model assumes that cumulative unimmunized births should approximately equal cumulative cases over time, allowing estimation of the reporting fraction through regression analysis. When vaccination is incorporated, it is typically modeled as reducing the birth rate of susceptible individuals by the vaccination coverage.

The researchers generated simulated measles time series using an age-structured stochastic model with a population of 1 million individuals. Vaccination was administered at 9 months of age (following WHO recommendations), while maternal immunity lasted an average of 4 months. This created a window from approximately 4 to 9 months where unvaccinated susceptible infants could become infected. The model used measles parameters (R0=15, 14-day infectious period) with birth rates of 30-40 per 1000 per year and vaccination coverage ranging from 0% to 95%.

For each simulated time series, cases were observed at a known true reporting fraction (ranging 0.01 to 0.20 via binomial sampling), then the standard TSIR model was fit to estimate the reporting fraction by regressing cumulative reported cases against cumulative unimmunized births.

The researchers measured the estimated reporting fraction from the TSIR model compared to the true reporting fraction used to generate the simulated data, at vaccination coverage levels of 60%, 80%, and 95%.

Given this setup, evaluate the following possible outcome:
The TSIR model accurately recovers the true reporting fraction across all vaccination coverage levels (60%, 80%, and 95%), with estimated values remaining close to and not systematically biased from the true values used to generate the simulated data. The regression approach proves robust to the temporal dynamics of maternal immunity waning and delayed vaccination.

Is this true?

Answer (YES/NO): NO